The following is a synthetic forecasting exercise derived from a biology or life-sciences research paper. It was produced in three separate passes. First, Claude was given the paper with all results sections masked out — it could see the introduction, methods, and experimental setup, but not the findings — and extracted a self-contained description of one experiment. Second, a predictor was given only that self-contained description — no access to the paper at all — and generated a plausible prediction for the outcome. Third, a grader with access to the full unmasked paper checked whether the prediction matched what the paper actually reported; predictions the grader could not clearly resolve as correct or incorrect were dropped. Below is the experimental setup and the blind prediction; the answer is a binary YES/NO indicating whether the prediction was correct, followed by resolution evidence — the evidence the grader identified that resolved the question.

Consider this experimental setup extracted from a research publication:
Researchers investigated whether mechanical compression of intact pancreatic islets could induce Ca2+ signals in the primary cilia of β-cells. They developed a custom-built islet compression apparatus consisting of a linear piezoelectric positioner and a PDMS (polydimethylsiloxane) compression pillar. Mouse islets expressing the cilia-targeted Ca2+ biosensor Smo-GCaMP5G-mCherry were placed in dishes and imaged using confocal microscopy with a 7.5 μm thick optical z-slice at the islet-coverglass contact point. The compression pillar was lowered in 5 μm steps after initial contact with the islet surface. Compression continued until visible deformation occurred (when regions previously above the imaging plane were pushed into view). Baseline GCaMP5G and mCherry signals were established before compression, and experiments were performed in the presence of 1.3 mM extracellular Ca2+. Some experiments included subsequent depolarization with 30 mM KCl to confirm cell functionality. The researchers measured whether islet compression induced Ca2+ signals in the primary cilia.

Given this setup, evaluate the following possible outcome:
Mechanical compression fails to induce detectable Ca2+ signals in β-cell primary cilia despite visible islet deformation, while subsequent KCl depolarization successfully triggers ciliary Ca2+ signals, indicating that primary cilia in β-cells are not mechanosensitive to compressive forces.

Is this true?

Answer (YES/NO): NO